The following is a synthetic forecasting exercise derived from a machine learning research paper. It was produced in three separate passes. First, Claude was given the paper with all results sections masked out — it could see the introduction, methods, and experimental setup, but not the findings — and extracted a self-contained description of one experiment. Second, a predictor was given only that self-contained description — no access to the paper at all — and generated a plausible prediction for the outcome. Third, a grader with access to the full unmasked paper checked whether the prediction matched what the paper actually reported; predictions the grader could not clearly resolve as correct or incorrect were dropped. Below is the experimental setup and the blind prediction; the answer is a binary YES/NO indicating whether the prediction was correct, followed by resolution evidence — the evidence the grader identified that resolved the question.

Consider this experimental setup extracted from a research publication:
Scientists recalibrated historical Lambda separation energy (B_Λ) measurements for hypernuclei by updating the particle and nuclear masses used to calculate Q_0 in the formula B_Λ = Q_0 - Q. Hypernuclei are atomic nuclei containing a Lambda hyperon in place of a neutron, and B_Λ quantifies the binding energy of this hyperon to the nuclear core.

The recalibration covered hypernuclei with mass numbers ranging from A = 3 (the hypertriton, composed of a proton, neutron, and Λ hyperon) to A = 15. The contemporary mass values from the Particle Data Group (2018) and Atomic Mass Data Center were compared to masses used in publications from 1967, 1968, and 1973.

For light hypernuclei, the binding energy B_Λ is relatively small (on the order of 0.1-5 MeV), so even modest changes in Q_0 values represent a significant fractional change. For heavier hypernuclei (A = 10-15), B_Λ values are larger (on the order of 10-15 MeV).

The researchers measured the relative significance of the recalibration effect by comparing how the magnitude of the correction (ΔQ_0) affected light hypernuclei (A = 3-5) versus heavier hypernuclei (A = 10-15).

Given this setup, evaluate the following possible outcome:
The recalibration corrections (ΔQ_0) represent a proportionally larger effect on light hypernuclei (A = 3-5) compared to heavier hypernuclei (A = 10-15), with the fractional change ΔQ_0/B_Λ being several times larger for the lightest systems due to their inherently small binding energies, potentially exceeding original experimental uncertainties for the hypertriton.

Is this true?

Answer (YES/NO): YES